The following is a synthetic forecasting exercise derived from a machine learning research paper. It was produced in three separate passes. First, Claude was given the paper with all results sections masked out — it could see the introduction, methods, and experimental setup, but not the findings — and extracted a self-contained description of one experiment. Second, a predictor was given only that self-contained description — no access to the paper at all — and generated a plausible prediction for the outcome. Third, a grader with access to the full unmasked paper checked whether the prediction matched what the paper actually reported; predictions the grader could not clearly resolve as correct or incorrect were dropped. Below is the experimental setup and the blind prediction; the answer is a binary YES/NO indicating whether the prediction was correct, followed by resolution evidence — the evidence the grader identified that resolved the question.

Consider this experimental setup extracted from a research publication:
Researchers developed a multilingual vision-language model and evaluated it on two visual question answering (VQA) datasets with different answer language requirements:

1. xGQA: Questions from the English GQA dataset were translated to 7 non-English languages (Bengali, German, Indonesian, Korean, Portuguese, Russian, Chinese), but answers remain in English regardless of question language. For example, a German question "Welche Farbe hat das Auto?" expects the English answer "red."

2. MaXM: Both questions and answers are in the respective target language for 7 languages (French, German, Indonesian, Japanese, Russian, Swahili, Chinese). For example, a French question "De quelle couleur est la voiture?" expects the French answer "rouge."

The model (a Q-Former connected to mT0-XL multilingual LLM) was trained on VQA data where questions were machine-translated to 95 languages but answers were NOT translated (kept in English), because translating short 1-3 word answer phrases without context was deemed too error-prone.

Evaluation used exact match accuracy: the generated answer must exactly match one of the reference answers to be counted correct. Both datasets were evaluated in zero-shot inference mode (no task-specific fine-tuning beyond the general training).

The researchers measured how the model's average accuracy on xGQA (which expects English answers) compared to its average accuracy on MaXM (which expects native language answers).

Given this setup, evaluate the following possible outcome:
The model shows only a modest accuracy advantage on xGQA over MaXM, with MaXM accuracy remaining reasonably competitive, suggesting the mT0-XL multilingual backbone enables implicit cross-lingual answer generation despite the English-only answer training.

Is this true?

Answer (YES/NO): NO